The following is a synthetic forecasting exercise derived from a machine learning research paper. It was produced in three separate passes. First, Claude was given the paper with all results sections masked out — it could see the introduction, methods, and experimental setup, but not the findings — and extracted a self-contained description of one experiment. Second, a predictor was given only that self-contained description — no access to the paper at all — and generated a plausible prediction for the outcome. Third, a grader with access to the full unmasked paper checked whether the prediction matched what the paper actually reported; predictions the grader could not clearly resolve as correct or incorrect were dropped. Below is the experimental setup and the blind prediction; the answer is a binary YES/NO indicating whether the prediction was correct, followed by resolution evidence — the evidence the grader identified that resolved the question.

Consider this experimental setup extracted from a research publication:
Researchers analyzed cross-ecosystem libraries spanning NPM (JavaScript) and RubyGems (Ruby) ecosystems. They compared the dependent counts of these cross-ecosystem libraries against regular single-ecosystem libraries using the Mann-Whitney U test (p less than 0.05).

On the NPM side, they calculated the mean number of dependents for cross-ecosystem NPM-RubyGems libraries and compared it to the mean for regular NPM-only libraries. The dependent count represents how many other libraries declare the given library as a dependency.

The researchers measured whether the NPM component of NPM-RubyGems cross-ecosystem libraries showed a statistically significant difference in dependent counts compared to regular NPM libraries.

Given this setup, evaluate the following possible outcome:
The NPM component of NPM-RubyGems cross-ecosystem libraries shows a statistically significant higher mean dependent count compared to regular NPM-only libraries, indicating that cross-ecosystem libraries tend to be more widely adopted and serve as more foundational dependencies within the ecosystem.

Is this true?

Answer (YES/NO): NO